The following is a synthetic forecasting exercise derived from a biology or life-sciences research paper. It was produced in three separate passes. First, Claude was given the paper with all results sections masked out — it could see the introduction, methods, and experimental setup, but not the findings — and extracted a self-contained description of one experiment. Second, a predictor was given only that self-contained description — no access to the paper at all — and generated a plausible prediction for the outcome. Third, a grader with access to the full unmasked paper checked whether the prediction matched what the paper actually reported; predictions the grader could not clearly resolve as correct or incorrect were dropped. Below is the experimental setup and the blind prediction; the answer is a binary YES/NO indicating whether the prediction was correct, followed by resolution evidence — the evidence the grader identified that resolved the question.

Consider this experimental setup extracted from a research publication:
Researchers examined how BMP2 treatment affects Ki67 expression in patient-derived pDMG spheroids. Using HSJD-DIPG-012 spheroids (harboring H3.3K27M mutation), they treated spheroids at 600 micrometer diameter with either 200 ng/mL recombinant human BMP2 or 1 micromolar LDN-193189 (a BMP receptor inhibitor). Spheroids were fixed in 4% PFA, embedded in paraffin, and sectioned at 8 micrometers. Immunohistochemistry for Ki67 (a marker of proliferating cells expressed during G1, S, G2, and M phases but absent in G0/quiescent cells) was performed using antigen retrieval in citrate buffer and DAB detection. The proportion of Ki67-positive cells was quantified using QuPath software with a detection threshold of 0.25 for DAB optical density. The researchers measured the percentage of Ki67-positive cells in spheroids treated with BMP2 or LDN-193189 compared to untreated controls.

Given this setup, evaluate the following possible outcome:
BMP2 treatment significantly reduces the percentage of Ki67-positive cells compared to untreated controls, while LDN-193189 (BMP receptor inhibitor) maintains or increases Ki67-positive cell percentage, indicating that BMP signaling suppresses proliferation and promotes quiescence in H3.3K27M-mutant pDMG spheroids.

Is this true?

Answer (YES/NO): YES